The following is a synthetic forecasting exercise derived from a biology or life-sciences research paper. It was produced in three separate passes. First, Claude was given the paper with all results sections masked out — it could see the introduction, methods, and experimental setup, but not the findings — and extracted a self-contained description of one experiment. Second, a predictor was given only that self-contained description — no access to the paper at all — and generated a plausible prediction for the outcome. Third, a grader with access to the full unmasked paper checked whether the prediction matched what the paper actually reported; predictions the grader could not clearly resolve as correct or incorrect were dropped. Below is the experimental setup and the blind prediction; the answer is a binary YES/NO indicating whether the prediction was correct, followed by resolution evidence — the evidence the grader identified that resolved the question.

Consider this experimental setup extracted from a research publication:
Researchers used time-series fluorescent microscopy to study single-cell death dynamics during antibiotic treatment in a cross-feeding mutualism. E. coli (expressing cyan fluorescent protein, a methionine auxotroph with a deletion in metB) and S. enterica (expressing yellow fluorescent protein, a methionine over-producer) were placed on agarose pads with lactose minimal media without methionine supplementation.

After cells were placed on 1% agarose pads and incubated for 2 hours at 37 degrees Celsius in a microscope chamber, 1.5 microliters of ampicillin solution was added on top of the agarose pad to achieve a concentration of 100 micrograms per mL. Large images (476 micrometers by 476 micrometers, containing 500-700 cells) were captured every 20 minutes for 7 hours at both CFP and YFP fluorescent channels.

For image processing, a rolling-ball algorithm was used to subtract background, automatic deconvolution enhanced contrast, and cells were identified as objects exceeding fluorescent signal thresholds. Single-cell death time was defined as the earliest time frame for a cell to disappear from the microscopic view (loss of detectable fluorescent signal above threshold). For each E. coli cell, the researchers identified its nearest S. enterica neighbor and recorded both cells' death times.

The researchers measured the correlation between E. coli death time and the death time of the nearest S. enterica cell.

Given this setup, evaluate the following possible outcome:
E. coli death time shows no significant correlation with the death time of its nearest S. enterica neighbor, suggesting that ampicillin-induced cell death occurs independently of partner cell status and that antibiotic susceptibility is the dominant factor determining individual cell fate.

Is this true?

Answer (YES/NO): NO